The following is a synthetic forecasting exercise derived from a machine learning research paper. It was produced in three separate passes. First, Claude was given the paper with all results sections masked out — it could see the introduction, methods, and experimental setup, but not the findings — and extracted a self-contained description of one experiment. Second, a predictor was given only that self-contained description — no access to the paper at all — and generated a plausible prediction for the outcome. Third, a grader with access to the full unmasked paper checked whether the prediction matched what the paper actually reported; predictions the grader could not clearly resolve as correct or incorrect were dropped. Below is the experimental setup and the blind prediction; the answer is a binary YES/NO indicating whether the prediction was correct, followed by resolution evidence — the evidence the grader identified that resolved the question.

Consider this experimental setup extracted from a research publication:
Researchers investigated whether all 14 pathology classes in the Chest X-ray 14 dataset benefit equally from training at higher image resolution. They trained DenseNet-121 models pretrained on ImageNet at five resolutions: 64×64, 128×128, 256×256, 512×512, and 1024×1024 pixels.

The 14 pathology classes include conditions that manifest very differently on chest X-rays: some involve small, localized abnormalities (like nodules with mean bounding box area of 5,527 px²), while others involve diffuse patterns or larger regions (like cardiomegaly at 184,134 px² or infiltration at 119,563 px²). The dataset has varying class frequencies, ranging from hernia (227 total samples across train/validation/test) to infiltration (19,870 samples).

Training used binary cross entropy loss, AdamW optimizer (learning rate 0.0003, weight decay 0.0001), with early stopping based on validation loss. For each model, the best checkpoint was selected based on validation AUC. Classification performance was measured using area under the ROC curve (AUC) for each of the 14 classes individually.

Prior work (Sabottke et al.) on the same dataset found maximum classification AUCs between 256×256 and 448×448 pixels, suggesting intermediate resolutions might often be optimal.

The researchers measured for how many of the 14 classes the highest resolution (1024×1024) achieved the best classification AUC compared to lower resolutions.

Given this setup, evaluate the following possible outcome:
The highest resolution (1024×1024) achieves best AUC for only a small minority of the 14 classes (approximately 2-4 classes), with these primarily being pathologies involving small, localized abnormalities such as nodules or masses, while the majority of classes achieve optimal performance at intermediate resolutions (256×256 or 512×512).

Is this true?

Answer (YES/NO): NO